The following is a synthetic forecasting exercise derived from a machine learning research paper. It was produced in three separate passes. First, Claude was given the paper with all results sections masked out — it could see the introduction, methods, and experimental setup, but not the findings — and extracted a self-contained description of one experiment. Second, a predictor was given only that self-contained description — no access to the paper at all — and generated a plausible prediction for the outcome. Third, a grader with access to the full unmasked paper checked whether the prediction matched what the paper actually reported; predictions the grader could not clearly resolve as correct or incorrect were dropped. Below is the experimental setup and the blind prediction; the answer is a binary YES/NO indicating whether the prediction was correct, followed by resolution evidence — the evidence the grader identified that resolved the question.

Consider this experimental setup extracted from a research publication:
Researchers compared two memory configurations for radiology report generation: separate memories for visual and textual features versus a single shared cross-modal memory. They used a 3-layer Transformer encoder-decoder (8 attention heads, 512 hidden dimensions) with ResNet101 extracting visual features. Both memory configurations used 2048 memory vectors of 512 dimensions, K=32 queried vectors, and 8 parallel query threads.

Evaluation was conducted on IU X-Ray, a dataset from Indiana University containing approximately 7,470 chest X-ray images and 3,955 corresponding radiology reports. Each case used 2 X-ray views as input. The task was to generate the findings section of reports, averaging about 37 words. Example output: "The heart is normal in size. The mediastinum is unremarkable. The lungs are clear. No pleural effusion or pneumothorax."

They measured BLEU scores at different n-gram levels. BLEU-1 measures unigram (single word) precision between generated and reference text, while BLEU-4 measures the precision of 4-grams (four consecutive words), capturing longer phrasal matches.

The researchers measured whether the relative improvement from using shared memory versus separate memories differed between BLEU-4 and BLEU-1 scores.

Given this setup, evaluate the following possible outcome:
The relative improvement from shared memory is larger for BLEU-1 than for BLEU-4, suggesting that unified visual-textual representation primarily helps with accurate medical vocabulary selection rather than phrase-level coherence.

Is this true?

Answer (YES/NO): NO